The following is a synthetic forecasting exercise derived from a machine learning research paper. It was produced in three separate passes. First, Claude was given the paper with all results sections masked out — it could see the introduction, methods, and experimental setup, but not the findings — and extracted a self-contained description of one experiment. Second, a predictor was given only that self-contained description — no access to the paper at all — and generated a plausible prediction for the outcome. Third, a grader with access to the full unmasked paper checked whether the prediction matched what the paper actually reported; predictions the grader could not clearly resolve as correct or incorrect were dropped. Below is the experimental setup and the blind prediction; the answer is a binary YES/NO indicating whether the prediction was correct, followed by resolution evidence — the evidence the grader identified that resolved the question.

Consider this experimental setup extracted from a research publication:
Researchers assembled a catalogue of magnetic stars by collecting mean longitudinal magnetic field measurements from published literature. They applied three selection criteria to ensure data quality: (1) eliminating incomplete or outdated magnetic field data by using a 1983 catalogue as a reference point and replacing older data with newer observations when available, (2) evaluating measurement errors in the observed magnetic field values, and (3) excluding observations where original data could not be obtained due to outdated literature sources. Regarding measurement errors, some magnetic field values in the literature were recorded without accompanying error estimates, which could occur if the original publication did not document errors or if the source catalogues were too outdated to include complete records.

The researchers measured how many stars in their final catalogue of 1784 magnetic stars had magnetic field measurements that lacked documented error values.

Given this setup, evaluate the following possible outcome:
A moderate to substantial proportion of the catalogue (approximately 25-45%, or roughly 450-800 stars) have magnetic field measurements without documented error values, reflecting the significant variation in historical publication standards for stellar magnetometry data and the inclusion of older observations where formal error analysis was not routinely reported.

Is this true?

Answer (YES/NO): NO